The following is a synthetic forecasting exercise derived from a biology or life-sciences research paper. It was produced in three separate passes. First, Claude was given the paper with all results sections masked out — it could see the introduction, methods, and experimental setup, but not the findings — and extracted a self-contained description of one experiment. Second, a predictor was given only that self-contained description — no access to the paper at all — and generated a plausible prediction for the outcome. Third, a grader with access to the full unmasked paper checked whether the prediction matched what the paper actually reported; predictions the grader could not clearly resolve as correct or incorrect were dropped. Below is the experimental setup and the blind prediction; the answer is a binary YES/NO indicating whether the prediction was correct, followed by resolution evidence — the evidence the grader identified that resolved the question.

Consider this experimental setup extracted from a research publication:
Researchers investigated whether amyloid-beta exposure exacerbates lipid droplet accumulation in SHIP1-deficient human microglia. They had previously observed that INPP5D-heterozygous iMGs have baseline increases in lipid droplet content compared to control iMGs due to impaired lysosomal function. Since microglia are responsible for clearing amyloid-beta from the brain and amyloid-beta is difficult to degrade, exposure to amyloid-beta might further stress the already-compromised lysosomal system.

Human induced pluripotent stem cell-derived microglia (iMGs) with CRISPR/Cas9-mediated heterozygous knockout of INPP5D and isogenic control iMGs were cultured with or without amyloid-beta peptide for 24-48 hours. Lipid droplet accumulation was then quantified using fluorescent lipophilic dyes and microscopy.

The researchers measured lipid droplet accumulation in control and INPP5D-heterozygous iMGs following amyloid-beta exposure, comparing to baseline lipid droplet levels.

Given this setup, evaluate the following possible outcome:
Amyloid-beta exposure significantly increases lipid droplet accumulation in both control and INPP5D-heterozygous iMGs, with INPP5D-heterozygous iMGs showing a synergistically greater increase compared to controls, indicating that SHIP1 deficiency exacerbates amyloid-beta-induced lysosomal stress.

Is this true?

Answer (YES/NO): NO